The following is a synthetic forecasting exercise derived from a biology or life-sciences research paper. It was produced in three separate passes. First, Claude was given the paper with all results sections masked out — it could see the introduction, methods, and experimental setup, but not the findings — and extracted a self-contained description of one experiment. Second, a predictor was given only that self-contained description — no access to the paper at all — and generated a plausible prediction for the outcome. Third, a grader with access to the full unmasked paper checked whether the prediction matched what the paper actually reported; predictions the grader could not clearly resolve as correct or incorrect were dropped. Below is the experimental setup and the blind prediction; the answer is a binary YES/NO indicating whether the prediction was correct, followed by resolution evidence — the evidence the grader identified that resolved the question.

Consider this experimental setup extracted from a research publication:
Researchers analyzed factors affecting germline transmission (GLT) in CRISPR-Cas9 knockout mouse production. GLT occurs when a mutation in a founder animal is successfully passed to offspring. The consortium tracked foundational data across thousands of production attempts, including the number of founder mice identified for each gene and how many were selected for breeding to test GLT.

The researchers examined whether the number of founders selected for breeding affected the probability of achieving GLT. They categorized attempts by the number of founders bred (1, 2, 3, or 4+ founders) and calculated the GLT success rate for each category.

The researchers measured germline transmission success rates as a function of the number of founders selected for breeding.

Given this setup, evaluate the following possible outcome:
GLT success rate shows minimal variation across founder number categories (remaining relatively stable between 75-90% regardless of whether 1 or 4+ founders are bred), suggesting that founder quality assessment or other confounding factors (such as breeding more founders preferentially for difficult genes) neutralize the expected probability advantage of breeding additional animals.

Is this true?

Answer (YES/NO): NO